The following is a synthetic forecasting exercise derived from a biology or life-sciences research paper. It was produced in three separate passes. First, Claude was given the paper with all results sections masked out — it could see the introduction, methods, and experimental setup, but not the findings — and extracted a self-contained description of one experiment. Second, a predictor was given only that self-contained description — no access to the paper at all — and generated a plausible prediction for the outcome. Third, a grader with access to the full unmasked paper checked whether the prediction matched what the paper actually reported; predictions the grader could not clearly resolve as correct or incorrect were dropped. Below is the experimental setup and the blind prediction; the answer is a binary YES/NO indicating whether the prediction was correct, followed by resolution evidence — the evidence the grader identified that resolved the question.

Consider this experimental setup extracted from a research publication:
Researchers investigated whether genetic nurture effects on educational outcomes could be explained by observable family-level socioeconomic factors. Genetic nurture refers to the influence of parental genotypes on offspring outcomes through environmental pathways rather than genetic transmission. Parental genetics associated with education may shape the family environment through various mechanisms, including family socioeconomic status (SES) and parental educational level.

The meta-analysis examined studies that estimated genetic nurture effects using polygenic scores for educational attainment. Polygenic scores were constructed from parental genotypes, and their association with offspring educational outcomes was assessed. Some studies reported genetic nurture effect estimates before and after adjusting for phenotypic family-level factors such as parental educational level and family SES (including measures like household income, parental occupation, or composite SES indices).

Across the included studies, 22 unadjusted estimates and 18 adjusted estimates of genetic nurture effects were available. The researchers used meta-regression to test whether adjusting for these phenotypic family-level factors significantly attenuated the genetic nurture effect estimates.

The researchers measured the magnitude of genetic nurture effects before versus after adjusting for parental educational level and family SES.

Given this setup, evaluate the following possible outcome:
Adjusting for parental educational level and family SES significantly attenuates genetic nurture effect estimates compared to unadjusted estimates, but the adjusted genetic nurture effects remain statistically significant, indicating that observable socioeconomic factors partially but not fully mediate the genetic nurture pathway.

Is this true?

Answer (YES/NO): YES